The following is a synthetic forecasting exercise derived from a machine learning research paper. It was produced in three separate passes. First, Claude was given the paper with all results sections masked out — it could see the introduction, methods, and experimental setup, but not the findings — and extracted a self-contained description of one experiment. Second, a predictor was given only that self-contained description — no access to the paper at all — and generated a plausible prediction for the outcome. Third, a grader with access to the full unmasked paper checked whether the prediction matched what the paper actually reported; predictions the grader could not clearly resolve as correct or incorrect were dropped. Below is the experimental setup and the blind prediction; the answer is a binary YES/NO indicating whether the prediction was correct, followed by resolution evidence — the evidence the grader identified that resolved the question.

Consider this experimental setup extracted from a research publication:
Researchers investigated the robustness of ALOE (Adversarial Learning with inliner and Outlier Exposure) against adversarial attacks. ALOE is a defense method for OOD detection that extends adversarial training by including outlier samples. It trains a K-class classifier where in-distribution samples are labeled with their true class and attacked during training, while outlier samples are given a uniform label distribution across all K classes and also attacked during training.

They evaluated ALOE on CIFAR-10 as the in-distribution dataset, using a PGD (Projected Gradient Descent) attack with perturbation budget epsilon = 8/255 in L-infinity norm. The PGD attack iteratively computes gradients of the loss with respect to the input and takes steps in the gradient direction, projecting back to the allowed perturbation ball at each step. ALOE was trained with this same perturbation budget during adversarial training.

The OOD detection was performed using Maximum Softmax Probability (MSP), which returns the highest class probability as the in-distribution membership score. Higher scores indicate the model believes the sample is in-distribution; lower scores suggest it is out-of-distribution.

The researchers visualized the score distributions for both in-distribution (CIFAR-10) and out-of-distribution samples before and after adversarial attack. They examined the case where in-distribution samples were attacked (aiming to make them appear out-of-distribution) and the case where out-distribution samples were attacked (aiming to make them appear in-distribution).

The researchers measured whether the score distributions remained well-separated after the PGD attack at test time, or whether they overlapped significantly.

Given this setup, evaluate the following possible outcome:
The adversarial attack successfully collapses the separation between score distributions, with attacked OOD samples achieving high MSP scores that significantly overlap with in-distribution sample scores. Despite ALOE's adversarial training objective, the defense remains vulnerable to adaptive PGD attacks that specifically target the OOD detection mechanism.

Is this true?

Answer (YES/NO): YES